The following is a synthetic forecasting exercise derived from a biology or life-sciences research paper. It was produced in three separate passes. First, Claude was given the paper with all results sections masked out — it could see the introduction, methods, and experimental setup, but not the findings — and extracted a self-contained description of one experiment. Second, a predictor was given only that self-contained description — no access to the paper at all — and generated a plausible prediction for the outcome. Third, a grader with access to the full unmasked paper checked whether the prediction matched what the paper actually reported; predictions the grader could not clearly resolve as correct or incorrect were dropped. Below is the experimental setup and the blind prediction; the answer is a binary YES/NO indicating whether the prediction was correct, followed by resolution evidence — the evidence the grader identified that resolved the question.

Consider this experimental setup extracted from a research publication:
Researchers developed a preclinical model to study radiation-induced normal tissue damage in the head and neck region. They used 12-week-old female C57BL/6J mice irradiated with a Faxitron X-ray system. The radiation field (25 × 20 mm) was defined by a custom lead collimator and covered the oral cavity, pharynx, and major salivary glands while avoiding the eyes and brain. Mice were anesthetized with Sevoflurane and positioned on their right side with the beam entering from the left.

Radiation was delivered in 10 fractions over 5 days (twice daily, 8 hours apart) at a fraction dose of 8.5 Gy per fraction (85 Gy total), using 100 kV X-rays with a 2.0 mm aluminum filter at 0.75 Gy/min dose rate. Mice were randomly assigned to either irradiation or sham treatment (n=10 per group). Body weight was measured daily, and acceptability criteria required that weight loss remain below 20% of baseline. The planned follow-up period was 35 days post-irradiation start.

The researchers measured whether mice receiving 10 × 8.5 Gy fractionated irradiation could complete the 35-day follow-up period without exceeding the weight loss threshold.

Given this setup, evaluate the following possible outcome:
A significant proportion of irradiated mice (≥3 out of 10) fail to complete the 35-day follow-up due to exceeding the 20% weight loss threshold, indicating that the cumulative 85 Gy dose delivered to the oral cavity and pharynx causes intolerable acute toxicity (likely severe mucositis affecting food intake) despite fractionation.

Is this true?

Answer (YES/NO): YES